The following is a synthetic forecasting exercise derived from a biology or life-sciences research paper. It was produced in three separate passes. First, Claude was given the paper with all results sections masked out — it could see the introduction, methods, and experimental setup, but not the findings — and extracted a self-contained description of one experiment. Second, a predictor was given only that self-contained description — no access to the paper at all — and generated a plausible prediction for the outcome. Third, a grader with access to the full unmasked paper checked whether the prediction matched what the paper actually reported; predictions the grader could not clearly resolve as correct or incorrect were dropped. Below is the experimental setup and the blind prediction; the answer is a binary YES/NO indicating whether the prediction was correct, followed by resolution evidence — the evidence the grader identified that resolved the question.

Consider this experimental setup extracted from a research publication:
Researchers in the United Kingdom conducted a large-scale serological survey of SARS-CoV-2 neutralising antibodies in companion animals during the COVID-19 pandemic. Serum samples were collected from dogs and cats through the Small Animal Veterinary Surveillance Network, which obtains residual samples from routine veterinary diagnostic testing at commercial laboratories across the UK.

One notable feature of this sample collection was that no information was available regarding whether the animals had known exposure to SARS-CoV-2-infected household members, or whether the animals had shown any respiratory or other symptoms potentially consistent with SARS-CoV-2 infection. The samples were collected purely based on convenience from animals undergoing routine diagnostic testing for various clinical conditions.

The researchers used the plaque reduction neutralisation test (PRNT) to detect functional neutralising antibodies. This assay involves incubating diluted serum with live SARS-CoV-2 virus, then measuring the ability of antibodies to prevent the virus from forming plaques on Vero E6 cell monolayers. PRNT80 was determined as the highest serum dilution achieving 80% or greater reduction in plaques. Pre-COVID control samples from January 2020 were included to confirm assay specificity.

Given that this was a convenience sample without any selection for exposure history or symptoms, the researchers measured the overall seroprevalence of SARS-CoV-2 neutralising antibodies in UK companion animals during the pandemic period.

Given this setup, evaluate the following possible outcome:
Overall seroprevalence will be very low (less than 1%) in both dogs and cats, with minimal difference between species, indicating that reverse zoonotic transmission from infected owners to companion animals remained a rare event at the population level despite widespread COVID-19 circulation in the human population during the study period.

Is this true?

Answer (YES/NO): NO